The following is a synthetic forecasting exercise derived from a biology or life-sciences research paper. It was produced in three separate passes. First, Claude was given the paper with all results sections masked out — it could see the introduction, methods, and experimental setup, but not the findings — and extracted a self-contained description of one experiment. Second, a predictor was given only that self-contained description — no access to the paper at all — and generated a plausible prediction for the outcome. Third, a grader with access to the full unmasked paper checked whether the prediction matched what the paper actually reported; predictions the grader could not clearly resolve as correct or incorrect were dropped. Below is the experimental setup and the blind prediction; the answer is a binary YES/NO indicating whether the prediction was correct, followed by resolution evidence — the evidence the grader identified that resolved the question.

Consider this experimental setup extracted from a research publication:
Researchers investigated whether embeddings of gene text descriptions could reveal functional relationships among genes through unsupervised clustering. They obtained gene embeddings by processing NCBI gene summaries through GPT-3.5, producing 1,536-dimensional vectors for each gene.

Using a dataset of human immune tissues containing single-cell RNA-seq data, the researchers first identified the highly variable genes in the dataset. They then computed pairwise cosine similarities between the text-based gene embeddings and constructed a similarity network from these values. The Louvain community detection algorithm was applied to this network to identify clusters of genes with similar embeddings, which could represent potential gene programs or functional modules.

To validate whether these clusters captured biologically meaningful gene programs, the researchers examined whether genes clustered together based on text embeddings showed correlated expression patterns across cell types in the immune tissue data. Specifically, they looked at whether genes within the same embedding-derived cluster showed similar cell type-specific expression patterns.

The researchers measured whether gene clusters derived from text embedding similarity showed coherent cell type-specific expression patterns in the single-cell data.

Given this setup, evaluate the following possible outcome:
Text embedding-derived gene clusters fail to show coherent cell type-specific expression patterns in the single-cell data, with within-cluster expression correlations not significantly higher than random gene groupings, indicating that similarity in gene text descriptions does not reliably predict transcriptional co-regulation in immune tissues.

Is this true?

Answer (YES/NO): NO